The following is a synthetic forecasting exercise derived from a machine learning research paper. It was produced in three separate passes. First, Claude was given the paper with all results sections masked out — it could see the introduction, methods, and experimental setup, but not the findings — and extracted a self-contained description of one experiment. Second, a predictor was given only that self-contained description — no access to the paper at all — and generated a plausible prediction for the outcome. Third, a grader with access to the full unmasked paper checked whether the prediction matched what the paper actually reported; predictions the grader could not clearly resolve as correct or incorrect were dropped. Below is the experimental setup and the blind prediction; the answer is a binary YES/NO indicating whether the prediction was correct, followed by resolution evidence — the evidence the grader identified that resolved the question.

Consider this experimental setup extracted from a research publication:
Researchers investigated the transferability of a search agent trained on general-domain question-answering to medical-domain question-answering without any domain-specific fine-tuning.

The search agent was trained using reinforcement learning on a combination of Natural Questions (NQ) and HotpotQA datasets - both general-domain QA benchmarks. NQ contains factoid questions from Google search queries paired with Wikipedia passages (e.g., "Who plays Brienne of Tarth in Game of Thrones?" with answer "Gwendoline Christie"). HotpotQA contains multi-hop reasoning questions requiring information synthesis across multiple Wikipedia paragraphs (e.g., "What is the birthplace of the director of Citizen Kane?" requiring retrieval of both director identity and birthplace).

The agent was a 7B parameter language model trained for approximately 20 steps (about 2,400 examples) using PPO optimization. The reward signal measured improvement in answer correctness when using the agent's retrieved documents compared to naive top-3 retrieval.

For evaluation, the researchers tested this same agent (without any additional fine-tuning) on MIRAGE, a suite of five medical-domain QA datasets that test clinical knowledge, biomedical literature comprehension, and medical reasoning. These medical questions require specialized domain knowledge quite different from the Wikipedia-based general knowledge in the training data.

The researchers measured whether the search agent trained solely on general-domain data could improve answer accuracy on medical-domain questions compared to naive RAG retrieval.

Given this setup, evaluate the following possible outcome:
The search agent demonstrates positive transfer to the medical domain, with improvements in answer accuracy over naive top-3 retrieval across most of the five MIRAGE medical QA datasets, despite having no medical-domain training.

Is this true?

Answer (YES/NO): YES